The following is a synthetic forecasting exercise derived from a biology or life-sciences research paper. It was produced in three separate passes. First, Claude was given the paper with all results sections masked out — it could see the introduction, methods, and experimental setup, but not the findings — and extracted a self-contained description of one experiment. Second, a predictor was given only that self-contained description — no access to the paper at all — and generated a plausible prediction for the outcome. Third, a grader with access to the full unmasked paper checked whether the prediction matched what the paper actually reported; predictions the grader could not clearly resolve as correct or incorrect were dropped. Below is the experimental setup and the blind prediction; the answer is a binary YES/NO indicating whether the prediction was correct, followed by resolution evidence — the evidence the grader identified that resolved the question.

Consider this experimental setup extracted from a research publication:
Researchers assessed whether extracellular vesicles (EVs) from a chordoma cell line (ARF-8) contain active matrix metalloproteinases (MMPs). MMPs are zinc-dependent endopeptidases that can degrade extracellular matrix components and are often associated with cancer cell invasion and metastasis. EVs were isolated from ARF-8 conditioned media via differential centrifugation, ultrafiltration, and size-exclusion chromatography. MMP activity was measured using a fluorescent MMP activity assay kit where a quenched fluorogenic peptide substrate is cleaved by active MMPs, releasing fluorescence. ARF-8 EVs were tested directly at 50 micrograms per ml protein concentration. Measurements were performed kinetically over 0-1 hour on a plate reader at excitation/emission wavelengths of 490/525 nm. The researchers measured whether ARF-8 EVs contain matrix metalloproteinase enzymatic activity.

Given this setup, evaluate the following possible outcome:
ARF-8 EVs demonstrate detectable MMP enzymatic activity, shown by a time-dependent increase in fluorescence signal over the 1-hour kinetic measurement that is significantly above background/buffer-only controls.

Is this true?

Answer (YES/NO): YES